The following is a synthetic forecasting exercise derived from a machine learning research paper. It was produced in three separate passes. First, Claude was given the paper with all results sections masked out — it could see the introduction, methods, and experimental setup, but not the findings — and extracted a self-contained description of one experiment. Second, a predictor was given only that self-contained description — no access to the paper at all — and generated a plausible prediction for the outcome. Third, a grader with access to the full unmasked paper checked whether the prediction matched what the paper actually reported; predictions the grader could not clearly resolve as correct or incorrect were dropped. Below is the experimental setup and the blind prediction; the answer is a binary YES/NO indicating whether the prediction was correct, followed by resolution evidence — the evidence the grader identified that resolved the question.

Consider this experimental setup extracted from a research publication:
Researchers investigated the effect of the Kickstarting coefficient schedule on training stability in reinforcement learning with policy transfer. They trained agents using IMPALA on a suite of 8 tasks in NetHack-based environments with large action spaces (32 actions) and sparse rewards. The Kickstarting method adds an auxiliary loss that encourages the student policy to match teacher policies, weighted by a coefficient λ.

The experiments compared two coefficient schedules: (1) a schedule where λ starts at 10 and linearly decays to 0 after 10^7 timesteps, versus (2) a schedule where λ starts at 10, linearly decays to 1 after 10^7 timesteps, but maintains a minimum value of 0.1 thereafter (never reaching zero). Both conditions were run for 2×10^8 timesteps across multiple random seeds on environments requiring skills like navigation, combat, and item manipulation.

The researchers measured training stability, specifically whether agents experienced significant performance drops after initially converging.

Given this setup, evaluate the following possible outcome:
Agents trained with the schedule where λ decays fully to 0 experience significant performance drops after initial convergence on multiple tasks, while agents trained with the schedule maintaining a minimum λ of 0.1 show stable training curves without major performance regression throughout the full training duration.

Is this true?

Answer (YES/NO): YES